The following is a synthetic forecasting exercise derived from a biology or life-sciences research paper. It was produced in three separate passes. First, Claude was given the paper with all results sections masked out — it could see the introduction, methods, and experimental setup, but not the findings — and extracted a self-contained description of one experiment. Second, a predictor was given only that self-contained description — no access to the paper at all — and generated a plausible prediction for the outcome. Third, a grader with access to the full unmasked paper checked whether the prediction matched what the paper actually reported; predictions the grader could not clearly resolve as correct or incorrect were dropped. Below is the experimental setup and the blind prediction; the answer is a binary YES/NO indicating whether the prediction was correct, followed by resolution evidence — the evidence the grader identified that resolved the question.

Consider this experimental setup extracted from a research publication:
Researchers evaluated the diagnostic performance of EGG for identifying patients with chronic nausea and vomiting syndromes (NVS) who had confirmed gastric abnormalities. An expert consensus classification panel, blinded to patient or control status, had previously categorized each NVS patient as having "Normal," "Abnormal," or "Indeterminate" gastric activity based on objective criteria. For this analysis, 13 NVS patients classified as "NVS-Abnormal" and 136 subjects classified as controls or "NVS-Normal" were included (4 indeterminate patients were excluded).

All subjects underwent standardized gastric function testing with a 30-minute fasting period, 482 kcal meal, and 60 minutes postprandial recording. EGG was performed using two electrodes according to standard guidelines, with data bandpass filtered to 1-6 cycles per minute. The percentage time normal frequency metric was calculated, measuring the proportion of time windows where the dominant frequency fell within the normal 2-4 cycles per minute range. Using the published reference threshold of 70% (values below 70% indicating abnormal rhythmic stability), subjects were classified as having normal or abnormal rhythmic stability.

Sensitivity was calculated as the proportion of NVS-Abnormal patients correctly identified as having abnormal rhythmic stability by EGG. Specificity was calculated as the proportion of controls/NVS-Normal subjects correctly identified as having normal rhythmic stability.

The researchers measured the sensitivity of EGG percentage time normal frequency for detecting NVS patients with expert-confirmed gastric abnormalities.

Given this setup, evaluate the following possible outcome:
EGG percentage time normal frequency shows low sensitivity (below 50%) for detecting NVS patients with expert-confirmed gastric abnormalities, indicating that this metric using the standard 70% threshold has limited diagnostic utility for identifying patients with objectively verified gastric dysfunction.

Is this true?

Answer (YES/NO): NO